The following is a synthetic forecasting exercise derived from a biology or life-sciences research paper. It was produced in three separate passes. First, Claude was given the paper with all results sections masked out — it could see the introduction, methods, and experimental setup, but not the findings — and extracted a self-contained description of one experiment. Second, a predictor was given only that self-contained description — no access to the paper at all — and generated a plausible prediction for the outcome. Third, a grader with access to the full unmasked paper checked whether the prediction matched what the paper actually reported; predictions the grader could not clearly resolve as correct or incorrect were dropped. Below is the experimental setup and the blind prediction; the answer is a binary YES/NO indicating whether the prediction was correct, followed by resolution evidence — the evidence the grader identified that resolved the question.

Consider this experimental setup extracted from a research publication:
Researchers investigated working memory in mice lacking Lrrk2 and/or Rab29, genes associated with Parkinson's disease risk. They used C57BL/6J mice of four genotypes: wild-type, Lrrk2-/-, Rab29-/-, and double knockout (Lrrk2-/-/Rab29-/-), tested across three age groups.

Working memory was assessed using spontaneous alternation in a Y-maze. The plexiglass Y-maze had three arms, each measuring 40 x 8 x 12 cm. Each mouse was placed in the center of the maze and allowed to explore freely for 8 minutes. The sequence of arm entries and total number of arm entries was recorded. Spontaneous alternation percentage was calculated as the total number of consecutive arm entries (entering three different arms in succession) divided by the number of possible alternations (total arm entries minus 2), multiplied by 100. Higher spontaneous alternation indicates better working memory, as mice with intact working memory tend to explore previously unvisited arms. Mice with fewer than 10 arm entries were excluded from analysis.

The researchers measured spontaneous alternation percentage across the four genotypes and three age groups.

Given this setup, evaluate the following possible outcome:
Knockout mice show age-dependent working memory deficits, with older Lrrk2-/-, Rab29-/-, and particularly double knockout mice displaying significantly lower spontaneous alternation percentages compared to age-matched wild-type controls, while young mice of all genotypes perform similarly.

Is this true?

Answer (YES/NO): NO